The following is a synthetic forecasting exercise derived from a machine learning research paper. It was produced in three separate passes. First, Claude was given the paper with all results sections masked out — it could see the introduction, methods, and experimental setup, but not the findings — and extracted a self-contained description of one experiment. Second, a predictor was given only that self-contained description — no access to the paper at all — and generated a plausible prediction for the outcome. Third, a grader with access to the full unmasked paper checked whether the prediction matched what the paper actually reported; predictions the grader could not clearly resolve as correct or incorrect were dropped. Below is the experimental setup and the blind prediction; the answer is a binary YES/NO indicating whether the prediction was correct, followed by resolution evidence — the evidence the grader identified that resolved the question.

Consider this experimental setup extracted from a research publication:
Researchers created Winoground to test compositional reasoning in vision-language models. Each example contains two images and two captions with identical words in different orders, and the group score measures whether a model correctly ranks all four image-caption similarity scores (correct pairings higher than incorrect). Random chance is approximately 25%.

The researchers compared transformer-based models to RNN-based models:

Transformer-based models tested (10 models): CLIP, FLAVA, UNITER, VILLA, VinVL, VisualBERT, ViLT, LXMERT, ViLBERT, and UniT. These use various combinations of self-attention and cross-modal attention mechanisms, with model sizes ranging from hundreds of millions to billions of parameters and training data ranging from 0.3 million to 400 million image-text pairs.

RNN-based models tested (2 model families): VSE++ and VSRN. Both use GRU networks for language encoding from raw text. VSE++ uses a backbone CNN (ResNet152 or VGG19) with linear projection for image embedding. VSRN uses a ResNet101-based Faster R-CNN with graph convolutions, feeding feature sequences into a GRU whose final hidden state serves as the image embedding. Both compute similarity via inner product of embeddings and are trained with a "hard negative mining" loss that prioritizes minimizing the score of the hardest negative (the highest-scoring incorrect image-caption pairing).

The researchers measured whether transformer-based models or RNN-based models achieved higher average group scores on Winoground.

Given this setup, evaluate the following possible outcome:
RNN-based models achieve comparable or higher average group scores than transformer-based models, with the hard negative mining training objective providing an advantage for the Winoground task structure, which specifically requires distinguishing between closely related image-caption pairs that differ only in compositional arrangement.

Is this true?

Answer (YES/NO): NO